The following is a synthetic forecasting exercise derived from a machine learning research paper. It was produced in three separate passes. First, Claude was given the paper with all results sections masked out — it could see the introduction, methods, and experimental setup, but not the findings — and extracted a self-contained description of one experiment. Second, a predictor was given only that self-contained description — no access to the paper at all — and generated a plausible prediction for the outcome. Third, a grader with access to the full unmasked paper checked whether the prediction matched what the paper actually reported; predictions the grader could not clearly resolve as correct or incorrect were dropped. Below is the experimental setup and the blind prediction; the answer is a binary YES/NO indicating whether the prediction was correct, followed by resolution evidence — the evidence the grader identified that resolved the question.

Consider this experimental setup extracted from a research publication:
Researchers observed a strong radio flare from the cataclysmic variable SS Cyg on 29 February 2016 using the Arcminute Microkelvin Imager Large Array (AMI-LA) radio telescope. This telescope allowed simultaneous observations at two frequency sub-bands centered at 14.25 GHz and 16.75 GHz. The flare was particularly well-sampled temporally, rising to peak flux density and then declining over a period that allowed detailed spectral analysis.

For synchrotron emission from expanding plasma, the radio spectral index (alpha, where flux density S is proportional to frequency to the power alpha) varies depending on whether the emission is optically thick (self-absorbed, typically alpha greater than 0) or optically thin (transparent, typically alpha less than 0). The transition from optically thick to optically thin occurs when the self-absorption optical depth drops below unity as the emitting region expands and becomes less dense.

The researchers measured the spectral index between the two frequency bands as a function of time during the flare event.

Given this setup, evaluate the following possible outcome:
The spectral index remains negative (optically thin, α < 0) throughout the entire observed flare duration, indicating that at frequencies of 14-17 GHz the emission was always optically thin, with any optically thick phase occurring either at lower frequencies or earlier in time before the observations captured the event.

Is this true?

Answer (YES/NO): NO